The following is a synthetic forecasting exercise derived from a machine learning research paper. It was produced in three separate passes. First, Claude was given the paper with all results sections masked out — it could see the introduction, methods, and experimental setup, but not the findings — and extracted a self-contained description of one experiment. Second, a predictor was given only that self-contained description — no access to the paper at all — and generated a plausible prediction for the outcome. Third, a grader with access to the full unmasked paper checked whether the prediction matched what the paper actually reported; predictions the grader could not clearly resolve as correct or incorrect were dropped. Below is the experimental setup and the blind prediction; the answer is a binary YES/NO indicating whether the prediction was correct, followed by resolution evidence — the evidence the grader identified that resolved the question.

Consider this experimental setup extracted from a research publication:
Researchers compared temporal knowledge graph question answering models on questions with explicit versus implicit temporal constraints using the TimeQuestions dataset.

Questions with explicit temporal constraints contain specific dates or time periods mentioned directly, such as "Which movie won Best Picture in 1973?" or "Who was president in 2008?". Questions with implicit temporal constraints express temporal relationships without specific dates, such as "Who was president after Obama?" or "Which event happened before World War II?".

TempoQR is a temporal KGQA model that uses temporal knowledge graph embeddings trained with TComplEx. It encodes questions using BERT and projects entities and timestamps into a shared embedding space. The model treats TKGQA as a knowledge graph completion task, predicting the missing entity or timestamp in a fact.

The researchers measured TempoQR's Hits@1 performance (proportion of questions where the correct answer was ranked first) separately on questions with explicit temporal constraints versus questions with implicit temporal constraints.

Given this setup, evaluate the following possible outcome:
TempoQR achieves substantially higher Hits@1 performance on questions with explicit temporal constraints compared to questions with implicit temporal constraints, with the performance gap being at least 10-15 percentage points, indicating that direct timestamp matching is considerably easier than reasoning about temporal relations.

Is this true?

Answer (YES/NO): NO